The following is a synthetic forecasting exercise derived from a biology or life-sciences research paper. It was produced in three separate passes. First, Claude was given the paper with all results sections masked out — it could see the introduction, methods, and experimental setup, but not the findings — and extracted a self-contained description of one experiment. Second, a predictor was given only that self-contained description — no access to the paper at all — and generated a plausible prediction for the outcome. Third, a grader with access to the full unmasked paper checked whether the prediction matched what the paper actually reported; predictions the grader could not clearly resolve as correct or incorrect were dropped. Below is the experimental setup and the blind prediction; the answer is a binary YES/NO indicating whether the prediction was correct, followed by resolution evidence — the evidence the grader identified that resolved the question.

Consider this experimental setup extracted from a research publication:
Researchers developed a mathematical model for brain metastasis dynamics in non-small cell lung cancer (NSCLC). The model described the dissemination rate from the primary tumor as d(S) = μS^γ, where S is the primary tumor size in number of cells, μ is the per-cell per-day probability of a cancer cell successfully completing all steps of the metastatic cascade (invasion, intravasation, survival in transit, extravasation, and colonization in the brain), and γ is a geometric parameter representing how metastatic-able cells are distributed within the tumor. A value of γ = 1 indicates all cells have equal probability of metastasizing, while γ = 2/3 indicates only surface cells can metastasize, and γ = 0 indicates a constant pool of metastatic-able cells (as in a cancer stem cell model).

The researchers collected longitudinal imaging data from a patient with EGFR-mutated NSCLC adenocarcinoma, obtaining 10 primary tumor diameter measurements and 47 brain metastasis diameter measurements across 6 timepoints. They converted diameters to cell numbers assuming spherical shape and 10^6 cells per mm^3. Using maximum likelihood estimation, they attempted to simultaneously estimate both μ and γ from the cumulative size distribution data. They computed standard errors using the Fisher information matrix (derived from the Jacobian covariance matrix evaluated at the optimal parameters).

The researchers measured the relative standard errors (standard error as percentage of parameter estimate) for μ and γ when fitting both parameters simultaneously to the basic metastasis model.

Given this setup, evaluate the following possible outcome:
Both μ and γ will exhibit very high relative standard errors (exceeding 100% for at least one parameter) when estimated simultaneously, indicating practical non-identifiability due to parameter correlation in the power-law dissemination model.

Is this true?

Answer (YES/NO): YES